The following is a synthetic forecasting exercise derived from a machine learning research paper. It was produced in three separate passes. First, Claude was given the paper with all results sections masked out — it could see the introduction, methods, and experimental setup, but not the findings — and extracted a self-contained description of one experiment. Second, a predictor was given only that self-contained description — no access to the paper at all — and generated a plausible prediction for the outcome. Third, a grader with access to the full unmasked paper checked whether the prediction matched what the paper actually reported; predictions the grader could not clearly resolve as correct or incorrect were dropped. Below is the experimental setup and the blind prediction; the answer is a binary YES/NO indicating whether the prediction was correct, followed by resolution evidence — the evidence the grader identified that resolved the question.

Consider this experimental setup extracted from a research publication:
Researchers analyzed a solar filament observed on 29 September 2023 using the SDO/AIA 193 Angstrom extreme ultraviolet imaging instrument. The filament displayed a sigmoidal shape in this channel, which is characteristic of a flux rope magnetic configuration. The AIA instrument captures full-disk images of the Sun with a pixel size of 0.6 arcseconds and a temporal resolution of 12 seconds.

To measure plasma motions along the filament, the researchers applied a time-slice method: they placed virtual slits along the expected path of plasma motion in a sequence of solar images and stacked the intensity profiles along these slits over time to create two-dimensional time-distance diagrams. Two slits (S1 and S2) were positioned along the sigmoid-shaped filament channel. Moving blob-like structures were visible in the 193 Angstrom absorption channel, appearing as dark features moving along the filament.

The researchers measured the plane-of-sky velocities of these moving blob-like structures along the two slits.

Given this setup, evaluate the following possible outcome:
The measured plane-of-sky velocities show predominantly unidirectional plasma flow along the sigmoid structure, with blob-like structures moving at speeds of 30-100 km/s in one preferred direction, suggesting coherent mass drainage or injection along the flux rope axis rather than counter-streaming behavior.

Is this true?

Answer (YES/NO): NO